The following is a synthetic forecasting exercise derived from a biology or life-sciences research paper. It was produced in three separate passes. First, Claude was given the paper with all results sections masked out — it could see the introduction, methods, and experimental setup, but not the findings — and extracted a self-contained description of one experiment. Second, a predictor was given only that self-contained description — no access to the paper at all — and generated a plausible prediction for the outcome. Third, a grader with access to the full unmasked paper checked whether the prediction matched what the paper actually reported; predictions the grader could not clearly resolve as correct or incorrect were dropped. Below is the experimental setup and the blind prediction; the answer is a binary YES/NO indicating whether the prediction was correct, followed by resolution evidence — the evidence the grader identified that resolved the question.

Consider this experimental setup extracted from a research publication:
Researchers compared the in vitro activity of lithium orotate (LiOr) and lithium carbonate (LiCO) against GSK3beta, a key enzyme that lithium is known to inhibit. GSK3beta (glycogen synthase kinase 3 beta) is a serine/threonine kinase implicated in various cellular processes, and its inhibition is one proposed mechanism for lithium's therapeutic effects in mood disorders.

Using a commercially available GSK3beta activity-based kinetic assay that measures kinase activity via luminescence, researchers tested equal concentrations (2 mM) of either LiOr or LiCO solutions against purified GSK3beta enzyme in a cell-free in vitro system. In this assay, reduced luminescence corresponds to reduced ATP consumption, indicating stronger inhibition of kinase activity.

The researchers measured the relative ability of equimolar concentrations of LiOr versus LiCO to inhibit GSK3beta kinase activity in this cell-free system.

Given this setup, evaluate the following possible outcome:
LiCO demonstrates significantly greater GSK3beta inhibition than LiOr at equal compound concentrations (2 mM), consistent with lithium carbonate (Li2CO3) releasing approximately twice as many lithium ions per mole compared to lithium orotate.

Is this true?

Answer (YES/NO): NO